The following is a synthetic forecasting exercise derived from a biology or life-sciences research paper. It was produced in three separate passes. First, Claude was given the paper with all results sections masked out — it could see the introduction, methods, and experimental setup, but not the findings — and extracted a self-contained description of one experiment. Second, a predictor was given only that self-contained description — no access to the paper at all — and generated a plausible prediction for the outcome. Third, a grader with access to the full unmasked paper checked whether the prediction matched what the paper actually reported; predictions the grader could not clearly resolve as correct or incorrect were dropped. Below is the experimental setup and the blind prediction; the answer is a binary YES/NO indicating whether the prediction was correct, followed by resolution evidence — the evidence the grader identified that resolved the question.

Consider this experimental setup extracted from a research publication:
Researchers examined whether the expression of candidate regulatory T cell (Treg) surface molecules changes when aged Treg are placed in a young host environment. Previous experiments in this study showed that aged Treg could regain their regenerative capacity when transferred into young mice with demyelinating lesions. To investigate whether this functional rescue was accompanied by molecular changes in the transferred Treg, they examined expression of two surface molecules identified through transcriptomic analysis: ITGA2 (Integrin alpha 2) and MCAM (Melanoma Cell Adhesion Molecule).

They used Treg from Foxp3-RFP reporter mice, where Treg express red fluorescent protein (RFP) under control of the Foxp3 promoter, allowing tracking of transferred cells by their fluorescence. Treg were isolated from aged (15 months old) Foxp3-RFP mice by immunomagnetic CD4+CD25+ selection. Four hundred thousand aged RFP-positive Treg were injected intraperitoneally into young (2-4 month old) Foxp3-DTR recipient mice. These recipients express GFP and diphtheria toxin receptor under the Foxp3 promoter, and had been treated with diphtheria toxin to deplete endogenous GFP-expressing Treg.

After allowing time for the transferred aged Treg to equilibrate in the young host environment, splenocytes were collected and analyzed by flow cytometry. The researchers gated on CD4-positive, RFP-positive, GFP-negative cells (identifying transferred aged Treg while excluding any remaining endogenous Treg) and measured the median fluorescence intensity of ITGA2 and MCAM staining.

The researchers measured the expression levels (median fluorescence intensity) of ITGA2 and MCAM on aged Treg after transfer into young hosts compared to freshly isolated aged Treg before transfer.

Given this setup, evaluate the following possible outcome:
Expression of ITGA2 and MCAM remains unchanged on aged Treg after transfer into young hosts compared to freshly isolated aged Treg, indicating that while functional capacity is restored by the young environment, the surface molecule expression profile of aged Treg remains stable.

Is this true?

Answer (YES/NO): NO